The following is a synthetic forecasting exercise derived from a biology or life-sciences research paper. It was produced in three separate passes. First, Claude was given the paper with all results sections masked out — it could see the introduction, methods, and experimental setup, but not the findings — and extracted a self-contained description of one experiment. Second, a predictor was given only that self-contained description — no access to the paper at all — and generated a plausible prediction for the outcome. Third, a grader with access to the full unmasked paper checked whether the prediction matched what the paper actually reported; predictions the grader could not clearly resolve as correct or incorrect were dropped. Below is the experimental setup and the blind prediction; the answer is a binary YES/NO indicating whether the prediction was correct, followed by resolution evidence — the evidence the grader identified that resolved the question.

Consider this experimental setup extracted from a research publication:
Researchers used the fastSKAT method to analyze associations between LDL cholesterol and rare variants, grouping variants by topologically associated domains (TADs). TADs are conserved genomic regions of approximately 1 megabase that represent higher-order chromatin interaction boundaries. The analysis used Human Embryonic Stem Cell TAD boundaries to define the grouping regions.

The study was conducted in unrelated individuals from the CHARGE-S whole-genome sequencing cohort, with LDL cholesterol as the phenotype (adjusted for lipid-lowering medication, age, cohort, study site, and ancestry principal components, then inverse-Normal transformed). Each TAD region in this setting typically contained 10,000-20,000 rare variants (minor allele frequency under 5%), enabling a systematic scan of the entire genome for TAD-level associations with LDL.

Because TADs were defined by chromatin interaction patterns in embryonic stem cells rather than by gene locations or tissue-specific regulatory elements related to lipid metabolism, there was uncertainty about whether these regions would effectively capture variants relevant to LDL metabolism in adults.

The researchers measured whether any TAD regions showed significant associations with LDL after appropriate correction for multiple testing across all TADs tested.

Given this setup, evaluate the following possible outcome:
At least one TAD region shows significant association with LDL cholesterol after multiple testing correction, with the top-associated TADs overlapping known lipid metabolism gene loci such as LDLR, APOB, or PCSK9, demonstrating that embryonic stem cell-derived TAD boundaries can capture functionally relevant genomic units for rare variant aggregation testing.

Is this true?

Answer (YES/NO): NO